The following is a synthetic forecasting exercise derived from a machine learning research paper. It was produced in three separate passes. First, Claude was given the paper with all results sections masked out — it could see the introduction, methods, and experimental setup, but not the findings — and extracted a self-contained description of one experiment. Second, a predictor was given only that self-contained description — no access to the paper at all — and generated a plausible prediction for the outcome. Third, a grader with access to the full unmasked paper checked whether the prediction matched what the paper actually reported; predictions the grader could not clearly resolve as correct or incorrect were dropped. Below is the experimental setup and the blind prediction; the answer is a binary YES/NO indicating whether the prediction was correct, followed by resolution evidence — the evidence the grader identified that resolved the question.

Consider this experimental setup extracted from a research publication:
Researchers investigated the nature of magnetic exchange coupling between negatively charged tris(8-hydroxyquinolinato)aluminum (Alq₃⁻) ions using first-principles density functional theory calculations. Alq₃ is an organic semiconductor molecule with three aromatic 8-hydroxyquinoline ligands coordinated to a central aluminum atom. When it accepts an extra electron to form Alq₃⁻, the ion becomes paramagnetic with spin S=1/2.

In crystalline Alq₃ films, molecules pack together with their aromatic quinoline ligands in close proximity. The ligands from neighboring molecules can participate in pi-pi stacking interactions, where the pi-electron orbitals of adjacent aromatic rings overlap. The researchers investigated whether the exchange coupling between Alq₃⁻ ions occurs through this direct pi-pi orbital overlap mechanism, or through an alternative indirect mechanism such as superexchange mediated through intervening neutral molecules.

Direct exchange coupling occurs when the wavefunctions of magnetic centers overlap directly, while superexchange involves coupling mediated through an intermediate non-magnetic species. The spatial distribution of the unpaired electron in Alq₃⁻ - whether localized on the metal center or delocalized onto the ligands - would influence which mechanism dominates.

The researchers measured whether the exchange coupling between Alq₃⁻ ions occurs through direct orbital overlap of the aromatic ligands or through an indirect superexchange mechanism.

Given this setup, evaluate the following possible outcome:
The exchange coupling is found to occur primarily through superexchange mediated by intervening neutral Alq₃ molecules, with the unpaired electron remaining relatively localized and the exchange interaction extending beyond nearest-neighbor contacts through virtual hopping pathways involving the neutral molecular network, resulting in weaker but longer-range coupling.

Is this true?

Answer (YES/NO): NO